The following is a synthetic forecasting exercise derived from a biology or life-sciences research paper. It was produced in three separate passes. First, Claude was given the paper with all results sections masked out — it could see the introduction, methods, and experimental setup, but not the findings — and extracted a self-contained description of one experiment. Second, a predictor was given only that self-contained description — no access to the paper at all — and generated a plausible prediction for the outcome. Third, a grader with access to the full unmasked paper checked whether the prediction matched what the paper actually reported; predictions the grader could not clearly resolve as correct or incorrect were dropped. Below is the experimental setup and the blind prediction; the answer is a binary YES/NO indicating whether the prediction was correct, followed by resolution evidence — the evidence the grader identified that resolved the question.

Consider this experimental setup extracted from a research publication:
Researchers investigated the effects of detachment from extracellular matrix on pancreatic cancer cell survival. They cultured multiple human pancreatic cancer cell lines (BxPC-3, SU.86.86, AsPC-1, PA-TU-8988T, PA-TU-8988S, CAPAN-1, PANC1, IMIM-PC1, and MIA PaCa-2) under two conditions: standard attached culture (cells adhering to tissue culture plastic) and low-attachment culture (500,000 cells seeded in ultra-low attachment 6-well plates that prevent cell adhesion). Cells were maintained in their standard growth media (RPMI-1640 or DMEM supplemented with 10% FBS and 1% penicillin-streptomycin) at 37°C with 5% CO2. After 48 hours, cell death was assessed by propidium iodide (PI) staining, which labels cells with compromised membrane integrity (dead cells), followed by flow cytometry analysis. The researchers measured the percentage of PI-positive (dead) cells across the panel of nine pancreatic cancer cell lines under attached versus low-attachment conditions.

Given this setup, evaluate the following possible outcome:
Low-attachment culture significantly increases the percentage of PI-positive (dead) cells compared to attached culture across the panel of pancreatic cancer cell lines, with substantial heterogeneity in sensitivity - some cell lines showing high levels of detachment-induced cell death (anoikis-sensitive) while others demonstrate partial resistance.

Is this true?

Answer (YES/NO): YES